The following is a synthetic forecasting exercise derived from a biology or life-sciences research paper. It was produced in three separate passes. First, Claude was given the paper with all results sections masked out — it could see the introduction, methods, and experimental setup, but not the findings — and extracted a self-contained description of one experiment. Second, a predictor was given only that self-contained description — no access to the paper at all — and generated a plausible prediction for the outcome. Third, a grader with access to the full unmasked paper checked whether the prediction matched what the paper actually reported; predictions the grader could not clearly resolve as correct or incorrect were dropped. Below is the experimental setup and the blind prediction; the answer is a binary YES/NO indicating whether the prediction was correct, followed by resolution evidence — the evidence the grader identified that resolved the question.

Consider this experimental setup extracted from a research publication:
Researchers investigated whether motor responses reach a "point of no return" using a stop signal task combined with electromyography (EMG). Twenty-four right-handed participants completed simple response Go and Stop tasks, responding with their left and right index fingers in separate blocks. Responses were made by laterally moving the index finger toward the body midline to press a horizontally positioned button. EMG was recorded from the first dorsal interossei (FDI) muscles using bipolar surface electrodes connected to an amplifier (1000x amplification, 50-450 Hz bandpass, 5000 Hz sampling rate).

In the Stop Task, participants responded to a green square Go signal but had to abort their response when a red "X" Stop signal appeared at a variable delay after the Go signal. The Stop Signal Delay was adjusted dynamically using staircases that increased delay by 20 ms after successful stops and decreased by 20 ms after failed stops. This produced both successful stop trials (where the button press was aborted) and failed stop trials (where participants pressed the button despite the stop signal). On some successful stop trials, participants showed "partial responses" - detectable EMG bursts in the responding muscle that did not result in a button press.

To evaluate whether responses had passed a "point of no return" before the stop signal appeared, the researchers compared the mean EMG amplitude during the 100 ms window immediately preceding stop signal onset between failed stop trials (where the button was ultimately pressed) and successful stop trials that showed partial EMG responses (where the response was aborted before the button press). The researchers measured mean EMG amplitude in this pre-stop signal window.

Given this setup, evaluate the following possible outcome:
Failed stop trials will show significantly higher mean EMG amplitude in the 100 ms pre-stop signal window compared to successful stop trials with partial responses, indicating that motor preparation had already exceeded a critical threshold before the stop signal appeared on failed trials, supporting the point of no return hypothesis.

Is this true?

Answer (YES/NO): YES